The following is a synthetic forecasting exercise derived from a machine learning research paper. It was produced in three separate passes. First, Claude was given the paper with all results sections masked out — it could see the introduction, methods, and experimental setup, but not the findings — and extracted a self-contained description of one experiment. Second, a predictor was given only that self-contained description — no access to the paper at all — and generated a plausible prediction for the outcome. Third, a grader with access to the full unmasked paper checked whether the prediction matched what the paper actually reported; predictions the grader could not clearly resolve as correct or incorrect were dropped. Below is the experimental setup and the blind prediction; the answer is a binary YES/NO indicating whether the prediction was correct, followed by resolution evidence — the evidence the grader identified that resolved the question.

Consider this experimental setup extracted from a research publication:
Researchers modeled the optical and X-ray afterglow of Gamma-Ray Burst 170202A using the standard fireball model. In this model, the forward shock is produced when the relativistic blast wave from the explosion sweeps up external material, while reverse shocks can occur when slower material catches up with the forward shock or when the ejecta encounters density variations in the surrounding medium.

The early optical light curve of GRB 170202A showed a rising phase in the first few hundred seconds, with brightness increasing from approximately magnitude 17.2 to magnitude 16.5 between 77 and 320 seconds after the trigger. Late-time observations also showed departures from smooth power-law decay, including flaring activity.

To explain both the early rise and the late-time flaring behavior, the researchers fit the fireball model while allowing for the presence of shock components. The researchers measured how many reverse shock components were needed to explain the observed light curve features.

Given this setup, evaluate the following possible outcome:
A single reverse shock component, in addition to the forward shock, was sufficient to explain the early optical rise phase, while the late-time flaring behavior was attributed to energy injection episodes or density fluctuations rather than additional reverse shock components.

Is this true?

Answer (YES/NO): NO